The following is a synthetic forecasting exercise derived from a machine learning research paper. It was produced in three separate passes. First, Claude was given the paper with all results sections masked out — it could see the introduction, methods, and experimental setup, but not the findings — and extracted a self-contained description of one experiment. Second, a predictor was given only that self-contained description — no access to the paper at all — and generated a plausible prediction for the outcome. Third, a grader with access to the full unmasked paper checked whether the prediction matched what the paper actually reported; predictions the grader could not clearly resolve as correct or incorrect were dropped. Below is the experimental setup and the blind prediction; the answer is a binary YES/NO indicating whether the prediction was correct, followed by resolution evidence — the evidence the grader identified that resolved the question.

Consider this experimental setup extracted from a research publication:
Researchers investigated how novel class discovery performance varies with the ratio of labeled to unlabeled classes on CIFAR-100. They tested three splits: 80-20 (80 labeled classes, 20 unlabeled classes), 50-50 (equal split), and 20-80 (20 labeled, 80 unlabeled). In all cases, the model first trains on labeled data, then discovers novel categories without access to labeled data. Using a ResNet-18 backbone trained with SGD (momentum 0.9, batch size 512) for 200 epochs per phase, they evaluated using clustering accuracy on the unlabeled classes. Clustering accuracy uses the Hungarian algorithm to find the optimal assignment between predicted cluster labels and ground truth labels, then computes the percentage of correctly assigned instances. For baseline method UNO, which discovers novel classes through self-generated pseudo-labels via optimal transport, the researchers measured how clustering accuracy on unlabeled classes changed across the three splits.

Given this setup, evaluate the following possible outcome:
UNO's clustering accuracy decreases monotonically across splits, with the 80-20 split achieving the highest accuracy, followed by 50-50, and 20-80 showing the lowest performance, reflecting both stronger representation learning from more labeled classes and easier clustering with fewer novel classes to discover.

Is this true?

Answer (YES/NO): YES